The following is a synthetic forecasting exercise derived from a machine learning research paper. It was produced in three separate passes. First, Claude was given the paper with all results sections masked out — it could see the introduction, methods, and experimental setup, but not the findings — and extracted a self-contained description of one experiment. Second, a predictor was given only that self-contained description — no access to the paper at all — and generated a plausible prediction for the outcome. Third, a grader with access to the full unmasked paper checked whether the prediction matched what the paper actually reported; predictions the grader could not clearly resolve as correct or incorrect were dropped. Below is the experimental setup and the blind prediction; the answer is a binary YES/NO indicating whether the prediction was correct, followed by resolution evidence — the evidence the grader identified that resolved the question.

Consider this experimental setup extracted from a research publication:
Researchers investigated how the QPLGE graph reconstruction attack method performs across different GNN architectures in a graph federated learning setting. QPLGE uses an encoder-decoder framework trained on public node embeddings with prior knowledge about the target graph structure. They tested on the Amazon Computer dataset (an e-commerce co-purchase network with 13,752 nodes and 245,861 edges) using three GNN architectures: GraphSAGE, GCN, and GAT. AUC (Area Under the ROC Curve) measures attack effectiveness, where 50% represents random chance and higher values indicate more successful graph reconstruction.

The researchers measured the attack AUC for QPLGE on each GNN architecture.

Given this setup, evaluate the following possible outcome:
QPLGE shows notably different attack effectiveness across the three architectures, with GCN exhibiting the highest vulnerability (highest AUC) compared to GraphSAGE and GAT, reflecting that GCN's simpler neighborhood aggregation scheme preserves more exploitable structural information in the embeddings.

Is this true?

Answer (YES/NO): NO